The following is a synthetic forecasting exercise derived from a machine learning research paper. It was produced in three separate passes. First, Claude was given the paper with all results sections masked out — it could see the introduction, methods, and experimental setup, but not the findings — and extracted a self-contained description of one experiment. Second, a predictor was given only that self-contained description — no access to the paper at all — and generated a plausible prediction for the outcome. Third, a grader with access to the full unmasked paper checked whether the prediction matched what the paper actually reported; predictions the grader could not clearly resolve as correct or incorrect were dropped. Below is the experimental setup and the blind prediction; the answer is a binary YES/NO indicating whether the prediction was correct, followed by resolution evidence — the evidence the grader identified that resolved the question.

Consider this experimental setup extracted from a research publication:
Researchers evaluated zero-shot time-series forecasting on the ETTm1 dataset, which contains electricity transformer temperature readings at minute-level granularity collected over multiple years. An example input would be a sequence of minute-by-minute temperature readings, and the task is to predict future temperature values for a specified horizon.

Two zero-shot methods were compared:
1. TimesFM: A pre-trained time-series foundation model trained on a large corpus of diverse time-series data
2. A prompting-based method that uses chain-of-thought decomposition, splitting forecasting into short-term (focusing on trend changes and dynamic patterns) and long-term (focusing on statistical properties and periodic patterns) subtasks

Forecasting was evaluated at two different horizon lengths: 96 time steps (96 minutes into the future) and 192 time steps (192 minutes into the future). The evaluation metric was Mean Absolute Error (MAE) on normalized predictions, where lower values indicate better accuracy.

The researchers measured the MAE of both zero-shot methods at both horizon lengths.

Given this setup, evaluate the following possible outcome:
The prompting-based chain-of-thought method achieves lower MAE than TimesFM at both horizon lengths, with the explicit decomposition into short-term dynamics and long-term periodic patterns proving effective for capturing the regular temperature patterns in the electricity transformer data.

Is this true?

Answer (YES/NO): NO